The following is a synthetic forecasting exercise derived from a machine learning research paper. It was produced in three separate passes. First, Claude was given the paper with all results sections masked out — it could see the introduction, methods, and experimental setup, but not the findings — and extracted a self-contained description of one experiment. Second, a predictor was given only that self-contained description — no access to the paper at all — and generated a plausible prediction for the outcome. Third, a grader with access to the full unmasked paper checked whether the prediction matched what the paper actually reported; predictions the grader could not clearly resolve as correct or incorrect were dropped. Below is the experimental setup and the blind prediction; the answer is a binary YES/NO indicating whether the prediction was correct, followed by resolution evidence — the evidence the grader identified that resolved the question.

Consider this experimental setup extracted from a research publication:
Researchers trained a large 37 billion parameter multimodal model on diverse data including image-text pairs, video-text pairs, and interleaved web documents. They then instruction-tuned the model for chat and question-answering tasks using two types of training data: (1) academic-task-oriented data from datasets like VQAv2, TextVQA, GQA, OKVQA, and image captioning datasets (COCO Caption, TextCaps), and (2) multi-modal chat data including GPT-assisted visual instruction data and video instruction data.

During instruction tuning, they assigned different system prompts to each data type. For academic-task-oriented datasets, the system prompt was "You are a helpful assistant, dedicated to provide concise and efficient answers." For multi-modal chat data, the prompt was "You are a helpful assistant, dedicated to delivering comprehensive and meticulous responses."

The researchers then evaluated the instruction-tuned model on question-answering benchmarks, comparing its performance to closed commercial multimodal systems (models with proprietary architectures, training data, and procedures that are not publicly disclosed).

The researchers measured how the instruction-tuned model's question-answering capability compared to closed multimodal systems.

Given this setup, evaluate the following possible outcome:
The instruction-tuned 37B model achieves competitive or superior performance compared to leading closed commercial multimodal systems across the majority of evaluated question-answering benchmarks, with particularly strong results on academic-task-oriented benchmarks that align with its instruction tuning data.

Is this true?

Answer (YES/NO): NO